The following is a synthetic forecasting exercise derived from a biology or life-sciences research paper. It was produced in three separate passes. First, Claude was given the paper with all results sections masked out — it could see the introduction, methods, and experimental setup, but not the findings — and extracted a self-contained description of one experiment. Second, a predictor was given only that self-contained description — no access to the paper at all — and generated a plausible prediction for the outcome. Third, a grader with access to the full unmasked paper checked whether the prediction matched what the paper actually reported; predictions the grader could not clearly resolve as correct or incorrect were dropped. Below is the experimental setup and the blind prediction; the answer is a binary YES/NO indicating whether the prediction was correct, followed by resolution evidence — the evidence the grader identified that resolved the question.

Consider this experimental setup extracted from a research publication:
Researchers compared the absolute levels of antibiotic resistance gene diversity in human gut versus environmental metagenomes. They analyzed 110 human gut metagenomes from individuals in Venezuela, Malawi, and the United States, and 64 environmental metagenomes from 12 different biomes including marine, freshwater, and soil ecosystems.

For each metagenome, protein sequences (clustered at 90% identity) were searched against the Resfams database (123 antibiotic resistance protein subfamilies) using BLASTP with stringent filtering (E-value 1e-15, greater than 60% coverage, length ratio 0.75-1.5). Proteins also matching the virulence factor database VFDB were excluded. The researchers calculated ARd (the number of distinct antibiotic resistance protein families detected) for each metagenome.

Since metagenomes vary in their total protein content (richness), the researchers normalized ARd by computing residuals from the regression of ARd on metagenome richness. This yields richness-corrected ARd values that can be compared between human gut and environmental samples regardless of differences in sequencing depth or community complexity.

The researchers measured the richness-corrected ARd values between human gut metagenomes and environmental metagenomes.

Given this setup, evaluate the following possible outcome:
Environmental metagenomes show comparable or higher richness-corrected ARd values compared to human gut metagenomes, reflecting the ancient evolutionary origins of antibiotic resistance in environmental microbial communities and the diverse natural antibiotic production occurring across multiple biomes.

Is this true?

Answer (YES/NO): YES